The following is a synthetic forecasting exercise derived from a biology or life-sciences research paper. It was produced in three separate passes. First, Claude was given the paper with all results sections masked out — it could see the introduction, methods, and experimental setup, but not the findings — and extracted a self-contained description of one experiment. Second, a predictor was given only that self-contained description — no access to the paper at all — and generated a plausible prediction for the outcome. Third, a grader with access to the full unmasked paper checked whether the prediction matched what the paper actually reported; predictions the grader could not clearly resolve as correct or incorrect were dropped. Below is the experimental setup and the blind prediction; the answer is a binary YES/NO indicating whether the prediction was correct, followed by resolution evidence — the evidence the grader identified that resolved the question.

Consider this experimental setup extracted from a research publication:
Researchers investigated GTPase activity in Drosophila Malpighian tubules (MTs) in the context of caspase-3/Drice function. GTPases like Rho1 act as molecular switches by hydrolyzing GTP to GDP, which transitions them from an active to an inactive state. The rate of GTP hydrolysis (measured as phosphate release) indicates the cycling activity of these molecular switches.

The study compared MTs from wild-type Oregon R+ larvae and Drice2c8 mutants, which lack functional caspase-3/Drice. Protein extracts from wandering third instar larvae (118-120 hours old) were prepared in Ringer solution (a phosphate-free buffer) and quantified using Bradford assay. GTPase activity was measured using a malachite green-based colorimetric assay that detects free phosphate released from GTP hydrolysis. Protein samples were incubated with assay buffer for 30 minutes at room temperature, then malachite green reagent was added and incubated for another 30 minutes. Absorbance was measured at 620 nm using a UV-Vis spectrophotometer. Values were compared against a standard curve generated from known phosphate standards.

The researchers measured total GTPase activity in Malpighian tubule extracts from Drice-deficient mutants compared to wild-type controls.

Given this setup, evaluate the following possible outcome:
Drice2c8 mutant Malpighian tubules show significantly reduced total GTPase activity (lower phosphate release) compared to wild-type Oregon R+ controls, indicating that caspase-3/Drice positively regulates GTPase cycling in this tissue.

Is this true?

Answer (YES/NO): NO